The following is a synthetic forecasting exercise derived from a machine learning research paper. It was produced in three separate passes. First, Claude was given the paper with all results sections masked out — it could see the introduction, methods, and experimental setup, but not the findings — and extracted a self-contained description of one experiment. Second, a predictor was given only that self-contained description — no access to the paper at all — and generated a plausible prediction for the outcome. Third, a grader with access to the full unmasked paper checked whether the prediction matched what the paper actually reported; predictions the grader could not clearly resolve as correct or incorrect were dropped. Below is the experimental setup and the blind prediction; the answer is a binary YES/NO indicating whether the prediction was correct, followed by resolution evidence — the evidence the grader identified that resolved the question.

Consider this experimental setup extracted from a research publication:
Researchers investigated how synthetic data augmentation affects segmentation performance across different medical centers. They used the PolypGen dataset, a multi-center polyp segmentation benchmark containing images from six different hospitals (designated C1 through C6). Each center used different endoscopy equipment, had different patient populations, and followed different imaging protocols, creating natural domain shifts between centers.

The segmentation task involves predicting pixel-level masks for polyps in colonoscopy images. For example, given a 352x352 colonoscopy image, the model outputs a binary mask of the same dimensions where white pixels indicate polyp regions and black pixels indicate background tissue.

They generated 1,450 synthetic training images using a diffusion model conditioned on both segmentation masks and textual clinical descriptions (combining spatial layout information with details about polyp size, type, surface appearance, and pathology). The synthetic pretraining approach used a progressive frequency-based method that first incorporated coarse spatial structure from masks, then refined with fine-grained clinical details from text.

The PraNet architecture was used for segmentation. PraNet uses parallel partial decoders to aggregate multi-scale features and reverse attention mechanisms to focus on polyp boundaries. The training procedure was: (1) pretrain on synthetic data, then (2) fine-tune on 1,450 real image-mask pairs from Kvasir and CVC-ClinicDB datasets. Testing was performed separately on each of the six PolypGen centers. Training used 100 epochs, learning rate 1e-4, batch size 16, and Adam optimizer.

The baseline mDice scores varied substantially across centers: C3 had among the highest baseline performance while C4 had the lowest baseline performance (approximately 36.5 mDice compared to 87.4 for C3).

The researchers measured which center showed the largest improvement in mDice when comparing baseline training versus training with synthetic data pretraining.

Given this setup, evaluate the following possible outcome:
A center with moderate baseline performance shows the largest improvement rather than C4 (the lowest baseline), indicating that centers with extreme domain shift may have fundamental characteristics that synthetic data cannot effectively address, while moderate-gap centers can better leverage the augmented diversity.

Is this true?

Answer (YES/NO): YES